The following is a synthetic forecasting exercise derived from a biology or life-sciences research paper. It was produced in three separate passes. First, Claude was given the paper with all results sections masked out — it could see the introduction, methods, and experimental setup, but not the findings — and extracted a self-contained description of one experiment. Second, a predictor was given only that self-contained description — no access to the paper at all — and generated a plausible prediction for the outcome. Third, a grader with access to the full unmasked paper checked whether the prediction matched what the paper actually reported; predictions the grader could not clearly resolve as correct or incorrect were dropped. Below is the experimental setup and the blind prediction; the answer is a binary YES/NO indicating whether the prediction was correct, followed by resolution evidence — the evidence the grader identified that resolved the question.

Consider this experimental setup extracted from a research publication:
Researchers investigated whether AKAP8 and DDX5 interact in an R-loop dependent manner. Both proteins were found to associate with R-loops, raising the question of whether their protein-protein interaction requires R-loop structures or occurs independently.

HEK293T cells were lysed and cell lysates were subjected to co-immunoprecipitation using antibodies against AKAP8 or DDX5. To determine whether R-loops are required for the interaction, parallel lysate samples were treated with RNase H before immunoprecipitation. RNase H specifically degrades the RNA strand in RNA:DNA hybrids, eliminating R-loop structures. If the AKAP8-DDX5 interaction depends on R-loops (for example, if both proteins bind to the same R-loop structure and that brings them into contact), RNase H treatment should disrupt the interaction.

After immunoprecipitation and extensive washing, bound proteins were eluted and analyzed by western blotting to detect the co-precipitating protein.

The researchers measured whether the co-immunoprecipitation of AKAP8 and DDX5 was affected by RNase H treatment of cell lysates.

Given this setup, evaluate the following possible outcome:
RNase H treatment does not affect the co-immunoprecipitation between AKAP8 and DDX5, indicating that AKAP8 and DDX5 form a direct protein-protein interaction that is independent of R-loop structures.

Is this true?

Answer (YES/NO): YES